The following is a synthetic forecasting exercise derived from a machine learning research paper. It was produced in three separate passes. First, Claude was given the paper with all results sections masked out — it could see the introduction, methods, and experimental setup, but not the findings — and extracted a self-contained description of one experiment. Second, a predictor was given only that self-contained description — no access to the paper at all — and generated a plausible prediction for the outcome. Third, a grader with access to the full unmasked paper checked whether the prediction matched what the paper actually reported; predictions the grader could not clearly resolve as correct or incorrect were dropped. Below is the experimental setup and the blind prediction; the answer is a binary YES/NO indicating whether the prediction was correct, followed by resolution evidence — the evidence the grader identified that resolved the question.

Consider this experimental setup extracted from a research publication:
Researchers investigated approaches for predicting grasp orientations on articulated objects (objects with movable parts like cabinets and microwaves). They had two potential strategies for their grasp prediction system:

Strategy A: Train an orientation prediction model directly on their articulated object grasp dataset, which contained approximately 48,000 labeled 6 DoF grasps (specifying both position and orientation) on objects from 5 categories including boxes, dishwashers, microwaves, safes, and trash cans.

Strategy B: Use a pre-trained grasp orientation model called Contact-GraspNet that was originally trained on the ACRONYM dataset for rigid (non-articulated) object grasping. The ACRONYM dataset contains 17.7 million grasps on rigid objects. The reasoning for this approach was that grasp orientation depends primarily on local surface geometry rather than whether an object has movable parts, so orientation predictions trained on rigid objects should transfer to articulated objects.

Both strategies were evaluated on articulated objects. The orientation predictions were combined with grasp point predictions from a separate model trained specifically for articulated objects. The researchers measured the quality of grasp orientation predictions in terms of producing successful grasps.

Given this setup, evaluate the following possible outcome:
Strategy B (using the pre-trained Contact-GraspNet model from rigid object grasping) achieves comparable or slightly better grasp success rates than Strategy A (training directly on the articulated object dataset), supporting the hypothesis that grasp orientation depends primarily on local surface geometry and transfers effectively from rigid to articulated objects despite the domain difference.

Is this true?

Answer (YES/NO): YES